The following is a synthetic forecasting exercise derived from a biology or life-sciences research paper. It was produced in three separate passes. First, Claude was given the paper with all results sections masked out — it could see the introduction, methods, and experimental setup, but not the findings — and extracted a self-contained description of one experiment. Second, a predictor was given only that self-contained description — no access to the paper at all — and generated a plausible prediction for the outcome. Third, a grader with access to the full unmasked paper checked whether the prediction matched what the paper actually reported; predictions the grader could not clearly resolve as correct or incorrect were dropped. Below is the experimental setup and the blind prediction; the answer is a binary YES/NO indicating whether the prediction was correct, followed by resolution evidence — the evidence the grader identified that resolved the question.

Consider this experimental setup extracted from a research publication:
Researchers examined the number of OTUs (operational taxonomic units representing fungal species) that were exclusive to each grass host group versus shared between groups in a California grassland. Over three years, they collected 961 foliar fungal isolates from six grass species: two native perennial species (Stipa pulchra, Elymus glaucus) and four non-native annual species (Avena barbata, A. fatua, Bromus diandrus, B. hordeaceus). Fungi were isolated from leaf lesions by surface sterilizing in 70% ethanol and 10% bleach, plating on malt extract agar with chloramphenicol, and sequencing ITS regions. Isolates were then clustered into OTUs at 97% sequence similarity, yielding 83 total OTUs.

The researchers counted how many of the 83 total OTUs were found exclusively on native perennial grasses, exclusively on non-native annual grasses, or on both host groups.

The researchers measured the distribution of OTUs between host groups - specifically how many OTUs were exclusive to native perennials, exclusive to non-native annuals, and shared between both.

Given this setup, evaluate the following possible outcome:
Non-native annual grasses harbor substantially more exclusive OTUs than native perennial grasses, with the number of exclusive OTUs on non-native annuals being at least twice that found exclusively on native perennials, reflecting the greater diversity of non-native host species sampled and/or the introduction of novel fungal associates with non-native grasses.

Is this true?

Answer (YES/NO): NO